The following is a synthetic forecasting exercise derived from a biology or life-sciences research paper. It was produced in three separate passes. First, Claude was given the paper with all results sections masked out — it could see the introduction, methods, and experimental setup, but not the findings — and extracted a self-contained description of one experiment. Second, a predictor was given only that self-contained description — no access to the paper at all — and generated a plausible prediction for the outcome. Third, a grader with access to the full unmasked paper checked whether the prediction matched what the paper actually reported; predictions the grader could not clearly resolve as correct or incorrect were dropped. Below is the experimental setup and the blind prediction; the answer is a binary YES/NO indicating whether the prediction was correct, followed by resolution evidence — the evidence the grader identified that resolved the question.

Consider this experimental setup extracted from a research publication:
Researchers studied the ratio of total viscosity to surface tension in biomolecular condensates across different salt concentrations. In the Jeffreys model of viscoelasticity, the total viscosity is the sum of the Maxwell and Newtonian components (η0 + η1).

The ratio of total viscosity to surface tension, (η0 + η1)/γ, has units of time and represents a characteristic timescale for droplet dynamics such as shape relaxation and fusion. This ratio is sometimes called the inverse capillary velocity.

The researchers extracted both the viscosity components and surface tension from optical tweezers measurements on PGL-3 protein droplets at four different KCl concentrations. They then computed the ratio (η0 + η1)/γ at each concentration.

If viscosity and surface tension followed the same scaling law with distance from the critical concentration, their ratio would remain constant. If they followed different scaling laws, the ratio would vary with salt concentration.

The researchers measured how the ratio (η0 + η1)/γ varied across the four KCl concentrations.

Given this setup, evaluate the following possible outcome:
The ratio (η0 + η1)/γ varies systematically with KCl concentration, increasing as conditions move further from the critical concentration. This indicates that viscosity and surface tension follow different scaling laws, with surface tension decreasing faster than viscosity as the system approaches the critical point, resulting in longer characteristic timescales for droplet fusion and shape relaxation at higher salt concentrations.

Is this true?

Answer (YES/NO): NO